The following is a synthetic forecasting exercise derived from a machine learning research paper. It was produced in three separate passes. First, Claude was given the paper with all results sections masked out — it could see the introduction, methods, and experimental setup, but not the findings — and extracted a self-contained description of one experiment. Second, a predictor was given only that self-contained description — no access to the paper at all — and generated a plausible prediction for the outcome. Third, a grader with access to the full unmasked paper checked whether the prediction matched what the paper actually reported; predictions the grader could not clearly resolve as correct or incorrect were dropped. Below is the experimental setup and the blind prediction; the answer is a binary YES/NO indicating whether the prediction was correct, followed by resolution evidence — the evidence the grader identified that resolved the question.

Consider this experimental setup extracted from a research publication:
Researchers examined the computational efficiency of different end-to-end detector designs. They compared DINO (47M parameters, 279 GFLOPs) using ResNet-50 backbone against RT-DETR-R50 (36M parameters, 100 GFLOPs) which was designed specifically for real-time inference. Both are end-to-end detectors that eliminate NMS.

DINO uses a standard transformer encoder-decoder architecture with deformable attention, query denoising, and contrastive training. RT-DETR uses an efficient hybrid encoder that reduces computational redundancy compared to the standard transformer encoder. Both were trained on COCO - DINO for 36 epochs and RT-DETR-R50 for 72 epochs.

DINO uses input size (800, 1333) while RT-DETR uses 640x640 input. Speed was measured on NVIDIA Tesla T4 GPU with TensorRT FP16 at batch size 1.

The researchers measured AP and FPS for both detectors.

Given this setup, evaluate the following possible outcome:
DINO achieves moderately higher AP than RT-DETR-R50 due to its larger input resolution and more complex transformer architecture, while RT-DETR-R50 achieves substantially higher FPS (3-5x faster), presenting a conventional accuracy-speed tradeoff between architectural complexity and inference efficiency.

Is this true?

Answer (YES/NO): NO